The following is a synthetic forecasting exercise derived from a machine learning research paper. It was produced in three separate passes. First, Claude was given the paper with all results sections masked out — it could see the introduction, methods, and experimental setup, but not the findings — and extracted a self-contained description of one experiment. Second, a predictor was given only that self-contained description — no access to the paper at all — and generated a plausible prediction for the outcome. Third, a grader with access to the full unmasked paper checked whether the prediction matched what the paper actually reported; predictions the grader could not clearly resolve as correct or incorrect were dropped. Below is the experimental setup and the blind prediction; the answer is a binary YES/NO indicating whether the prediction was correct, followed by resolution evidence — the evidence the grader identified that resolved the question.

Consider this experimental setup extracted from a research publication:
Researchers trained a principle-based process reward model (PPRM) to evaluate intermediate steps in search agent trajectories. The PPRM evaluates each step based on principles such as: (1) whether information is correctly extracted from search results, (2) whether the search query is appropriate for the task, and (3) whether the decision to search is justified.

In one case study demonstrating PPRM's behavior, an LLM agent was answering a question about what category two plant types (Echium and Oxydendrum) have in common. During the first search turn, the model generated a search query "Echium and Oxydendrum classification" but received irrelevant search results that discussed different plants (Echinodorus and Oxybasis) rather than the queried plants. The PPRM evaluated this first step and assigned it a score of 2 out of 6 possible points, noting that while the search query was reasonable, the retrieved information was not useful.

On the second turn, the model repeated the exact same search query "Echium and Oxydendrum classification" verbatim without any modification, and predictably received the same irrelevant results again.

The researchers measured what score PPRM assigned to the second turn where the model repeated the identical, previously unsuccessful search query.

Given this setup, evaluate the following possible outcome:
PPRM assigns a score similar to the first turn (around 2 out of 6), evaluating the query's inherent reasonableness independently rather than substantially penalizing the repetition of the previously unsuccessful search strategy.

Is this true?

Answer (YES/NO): NO